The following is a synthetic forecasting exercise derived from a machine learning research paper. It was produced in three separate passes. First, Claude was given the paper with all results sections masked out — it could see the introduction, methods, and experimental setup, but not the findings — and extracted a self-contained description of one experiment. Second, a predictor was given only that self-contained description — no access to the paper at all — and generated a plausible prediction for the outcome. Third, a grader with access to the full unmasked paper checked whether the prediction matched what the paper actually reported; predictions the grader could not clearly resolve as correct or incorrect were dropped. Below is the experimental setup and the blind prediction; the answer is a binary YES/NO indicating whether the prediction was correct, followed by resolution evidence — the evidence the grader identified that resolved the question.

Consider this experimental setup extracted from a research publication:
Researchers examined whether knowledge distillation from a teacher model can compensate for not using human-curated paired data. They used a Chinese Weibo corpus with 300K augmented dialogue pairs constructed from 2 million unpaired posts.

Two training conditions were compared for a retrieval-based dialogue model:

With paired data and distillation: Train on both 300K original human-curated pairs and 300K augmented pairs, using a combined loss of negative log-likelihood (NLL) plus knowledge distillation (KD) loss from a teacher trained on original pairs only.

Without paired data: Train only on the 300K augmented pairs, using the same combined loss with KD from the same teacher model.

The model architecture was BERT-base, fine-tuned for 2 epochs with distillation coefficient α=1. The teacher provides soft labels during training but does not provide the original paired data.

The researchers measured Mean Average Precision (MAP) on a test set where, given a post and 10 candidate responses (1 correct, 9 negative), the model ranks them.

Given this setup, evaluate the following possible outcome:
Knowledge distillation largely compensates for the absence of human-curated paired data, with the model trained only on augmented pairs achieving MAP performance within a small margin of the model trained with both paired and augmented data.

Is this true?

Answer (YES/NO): NO